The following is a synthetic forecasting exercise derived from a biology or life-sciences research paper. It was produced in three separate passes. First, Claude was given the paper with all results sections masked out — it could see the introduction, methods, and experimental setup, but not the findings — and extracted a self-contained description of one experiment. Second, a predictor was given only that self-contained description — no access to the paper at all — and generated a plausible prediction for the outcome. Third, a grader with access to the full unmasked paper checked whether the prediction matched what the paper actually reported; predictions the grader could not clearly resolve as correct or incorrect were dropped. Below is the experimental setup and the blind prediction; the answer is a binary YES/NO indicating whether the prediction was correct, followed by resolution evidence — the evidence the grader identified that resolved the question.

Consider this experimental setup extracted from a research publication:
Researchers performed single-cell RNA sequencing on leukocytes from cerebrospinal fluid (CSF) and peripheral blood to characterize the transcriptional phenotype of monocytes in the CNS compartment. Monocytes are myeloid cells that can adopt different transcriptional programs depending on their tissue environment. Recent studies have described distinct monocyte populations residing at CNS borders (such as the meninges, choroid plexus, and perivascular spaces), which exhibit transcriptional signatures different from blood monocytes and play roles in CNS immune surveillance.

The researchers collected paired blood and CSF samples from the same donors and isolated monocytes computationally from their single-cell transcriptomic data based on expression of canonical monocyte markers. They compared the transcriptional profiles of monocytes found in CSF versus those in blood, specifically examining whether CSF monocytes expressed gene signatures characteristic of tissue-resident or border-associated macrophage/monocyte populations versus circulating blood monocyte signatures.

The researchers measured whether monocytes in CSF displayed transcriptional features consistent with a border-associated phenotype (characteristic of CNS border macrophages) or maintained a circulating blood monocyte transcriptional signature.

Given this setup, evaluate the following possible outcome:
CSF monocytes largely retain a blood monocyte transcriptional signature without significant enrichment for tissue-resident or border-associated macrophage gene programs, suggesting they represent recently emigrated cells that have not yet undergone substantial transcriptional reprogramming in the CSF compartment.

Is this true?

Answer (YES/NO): NO